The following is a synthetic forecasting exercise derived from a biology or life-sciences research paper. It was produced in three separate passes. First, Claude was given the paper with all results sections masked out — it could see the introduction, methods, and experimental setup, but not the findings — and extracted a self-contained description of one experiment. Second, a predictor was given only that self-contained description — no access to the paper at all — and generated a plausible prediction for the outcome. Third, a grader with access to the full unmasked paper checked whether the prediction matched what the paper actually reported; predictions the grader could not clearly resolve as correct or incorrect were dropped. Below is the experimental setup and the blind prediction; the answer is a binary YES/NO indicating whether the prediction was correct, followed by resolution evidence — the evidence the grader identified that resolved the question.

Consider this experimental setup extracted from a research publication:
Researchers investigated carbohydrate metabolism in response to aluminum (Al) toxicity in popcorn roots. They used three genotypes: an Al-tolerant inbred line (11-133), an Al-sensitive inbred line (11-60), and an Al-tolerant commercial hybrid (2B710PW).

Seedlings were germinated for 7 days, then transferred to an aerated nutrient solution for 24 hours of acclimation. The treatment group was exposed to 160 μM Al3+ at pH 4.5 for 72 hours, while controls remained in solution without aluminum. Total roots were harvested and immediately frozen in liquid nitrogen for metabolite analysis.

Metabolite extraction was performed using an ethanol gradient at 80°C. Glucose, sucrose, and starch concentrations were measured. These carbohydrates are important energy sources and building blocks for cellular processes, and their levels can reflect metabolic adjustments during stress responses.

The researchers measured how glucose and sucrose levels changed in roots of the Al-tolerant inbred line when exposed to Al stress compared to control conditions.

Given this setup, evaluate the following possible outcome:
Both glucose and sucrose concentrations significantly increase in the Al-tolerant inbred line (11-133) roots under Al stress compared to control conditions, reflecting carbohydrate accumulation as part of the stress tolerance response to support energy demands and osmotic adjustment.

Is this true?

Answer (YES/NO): YES